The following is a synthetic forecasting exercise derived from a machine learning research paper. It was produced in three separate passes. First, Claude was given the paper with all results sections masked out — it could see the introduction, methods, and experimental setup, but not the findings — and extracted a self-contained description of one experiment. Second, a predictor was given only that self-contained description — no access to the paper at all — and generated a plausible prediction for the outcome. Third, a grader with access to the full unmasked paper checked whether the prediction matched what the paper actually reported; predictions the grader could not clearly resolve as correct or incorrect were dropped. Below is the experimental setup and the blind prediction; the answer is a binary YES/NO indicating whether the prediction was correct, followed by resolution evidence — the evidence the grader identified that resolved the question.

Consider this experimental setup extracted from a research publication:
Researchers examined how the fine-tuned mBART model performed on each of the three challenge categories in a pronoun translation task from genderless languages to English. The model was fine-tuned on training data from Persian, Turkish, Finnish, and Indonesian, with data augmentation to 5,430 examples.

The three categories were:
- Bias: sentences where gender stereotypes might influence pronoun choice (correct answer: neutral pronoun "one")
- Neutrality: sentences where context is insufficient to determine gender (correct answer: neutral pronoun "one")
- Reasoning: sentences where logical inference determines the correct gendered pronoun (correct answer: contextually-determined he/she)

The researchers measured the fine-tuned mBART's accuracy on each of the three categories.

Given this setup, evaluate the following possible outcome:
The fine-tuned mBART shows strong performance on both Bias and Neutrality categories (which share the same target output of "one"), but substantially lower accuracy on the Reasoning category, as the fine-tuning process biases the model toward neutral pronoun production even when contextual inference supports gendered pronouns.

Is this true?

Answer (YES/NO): YES